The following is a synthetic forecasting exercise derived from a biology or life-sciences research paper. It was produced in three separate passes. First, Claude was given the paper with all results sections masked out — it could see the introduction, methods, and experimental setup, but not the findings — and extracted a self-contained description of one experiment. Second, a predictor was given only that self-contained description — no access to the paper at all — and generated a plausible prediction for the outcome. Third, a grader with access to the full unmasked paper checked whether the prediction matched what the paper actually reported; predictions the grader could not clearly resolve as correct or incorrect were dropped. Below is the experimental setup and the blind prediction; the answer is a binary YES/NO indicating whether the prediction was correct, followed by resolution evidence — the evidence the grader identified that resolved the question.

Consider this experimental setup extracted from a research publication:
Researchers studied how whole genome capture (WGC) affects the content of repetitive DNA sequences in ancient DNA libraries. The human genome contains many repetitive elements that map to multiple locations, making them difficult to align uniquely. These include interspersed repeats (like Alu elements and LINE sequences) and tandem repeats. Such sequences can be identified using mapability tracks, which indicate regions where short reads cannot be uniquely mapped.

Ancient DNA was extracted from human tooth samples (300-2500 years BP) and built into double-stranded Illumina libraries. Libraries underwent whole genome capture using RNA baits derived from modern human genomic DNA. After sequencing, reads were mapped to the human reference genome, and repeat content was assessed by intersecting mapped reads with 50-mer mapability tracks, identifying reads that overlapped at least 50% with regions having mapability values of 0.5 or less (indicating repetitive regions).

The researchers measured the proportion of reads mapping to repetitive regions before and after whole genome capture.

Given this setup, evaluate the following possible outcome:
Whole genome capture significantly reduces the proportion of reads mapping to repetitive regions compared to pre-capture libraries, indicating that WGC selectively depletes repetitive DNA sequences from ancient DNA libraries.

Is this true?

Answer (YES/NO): NO